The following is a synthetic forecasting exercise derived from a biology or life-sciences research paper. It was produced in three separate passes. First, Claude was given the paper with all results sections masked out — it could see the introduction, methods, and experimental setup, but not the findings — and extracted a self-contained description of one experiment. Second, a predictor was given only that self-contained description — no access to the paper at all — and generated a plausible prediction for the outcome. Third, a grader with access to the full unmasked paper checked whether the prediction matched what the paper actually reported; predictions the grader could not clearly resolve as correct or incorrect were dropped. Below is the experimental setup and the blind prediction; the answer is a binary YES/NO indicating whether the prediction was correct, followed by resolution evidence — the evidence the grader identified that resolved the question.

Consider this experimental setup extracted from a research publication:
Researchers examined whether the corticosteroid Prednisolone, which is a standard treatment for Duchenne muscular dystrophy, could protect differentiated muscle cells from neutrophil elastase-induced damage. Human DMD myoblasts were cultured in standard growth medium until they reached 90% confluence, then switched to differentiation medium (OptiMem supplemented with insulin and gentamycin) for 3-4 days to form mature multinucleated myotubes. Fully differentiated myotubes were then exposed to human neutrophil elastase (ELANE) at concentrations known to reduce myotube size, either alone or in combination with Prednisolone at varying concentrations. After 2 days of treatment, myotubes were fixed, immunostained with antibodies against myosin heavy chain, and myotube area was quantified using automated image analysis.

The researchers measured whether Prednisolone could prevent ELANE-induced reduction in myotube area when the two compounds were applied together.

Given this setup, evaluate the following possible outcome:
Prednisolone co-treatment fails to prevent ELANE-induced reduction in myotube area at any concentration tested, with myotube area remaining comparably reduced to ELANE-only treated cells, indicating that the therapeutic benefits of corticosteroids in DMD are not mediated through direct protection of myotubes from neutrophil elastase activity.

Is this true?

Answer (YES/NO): NO